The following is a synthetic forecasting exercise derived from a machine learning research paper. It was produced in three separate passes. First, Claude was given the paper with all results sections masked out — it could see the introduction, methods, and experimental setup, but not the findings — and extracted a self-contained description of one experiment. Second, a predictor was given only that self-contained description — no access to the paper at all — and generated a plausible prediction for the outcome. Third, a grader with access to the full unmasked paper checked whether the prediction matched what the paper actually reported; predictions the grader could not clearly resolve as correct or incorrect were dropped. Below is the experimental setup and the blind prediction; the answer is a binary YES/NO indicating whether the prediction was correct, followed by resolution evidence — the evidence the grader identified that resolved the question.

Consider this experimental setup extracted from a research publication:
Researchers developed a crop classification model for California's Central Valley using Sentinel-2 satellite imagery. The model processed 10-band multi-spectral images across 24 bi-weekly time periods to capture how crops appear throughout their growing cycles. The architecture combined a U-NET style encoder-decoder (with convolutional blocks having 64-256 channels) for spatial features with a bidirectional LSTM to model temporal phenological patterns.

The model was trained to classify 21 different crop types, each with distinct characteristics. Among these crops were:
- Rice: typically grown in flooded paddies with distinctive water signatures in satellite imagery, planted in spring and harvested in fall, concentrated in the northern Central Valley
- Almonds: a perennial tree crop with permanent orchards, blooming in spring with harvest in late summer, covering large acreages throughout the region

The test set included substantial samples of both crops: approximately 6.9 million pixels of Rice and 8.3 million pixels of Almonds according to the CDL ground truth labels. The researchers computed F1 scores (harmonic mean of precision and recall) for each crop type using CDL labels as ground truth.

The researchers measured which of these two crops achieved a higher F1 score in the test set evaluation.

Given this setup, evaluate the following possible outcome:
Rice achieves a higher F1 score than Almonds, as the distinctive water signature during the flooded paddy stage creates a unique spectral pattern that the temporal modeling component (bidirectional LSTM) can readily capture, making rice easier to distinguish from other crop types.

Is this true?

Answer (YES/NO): YES